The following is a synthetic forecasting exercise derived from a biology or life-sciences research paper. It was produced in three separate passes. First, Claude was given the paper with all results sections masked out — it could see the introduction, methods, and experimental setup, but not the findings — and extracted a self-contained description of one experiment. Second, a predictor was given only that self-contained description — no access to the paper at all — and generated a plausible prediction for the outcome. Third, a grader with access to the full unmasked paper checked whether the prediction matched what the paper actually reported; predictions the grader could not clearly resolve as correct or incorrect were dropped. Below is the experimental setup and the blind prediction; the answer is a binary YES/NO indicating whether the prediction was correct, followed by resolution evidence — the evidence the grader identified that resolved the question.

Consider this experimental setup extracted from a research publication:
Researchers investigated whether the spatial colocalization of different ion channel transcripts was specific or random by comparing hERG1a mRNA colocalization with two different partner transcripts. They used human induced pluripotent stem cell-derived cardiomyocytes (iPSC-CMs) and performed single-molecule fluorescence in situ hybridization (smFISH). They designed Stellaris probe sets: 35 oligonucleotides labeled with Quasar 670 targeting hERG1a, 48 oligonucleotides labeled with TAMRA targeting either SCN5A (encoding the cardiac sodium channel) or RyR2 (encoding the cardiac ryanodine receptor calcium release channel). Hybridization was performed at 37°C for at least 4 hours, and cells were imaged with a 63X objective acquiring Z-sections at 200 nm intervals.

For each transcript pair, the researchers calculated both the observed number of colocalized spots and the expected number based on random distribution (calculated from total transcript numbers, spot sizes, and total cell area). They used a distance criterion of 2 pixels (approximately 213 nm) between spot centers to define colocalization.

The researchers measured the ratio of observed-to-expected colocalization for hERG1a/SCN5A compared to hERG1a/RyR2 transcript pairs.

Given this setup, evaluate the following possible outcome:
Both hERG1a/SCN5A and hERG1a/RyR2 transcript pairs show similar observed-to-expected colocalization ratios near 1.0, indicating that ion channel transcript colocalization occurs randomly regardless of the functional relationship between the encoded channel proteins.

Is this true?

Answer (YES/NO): NO